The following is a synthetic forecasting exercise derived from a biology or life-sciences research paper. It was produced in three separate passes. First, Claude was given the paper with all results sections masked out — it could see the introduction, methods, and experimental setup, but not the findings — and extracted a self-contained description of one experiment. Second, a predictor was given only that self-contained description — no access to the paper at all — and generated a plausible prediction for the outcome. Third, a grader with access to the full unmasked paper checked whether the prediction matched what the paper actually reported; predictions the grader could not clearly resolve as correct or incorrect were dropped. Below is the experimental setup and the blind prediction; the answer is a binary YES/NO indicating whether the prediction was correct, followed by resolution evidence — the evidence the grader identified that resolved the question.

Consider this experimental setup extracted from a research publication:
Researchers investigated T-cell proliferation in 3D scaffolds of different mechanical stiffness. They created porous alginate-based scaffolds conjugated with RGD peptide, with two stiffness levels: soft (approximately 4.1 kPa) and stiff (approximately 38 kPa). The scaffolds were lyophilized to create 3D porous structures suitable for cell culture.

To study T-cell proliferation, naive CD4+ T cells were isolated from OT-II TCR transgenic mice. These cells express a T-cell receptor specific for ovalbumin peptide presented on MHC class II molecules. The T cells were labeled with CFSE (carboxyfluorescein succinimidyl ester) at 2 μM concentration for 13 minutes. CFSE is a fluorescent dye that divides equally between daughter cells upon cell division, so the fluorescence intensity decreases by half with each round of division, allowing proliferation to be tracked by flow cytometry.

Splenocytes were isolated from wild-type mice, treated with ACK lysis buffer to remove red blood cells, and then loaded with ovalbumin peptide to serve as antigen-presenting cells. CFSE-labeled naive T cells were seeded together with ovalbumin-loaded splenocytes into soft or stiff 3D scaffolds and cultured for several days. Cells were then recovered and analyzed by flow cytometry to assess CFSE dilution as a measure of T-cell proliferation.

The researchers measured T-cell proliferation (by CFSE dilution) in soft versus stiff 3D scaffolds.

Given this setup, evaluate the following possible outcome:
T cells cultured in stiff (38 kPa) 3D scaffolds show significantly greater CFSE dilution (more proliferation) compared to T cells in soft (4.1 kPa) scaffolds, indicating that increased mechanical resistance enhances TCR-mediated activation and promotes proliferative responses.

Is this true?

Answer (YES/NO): YES